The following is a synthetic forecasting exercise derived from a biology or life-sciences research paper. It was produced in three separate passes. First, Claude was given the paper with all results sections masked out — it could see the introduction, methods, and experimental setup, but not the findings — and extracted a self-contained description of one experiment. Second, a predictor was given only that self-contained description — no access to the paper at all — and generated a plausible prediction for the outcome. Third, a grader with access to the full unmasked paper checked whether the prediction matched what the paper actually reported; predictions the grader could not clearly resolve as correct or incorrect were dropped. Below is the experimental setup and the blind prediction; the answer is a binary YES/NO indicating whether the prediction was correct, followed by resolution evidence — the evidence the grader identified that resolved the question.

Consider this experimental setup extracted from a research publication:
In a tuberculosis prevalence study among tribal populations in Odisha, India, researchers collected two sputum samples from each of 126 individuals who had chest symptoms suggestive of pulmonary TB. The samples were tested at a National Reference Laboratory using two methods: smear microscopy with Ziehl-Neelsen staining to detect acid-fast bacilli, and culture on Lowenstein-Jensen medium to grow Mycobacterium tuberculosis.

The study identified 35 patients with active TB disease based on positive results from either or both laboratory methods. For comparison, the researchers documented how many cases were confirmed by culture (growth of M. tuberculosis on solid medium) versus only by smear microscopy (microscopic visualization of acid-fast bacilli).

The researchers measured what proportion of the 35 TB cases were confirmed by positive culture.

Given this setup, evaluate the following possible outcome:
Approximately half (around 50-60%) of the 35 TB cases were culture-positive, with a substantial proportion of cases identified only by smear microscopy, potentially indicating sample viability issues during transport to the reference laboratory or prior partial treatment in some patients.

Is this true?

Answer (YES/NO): YES